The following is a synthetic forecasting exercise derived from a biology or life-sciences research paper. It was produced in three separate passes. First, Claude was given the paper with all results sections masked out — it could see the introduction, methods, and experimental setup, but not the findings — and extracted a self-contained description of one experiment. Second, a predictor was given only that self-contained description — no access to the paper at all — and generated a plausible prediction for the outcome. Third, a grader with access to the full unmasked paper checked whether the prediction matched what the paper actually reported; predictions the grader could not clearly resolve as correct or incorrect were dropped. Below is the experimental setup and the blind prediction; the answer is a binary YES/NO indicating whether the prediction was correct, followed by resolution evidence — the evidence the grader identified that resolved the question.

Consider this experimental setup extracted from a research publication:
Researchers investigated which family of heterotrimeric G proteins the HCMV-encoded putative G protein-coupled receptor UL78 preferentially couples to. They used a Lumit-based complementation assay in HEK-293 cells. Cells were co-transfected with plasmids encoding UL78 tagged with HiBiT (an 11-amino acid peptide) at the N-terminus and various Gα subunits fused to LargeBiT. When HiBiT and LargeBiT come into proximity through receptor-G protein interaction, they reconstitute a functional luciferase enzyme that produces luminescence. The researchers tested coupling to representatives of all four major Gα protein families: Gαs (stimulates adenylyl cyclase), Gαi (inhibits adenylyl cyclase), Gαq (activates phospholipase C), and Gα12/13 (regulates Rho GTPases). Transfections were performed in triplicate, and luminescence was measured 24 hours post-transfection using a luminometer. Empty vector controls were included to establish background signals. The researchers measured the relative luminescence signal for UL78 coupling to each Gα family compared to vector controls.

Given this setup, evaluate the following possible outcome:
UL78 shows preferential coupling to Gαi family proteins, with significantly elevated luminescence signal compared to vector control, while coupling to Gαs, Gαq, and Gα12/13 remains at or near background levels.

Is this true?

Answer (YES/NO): YES